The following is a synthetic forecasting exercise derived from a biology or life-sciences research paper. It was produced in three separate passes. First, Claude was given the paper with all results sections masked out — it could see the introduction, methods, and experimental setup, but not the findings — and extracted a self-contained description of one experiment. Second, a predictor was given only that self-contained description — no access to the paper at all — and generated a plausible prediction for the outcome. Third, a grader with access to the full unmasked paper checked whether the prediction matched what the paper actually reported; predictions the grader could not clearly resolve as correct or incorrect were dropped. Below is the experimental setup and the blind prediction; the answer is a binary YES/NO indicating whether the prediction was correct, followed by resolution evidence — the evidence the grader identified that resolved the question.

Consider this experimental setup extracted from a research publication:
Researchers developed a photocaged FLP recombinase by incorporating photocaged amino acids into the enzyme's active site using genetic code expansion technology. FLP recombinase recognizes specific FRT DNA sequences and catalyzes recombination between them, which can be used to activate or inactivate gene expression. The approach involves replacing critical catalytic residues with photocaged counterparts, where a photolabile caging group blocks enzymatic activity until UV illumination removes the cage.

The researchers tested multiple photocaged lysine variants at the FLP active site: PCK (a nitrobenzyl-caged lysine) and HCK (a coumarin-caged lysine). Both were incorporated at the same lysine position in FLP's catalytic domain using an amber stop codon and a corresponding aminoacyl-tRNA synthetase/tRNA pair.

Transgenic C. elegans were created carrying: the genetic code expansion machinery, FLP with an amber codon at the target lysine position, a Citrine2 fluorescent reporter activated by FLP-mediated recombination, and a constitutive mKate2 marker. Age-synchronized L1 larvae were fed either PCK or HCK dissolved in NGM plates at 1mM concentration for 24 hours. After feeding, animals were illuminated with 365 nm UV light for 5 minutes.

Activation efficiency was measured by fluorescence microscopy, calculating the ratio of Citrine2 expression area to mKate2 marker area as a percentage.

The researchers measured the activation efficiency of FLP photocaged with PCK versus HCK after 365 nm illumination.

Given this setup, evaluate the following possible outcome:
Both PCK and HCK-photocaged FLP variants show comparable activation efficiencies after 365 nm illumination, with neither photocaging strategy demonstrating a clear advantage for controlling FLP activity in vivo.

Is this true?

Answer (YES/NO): NO